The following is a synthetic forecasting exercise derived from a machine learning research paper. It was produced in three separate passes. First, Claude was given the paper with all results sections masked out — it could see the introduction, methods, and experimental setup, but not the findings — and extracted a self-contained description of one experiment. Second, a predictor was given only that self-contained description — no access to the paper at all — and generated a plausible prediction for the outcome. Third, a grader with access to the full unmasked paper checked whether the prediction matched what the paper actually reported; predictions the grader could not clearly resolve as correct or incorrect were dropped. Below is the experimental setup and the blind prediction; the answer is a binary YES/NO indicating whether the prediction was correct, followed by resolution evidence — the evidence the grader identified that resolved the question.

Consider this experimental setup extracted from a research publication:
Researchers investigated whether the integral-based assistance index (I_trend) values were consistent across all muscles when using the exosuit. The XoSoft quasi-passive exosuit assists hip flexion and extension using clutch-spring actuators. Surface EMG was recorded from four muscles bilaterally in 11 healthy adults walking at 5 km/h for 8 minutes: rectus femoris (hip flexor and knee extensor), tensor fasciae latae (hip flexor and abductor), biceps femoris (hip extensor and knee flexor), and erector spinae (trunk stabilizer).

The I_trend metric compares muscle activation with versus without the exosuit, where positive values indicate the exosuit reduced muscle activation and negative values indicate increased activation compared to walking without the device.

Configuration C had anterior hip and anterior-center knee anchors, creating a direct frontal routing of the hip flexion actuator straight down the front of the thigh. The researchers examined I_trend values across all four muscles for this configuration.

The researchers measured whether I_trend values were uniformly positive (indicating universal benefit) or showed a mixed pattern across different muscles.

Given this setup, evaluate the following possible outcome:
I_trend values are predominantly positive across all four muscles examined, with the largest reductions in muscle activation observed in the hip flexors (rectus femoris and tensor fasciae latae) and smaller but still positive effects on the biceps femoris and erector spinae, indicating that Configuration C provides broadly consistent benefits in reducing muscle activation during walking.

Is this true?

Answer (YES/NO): NO